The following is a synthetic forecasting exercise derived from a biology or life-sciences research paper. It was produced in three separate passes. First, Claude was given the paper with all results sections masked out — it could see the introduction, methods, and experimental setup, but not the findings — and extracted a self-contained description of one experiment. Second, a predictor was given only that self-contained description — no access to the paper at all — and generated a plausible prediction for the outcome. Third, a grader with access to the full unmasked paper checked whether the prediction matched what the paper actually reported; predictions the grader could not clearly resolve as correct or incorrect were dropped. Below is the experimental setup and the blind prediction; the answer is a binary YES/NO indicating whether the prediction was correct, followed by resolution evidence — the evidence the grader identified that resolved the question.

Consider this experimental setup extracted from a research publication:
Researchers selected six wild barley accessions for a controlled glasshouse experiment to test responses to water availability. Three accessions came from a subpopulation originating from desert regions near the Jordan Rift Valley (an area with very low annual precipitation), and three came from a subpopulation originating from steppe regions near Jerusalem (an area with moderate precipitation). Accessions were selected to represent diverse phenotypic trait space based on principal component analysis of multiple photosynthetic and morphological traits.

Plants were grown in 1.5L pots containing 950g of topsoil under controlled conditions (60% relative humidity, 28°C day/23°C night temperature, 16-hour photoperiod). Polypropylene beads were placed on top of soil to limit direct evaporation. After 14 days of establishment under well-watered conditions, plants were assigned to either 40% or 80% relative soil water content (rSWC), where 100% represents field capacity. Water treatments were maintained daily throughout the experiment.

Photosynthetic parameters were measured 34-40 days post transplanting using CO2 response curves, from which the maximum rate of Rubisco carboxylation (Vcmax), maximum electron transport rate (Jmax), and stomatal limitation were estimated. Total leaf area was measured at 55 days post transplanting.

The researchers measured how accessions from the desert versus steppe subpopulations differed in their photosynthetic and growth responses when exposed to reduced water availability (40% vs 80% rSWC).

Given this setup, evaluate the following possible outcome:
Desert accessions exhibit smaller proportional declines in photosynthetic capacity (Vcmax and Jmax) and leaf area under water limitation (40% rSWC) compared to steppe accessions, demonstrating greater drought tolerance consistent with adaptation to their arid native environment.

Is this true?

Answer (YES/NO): YES